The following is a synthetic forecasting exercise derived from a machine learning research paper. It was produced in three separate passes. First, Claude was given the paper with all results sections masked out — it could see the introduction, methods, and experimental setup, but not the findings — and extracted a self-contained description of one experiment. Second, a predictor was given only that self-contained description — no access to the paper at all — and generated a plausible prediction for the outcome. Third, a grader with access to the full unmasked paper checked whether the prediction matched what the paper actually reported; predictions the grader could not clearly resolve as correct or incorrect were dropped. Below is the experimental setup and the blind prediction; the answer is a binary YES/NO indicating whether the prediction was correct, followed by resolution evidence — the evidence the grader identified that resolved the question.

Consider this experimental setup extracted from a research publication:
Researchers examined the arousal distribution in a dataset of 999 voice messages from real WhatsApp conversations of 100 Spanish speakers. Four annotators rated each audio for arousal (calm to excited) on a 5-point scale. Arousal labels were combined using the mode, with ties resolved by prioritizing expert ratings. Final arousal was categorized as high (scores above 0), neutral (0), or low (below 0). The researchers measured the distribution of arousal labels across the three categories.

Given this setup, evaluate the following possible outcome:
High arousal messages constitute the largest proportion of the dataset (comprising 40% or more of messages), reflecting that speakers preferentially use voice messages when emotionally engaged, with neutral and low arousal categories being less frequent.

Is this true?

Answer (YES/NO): YES